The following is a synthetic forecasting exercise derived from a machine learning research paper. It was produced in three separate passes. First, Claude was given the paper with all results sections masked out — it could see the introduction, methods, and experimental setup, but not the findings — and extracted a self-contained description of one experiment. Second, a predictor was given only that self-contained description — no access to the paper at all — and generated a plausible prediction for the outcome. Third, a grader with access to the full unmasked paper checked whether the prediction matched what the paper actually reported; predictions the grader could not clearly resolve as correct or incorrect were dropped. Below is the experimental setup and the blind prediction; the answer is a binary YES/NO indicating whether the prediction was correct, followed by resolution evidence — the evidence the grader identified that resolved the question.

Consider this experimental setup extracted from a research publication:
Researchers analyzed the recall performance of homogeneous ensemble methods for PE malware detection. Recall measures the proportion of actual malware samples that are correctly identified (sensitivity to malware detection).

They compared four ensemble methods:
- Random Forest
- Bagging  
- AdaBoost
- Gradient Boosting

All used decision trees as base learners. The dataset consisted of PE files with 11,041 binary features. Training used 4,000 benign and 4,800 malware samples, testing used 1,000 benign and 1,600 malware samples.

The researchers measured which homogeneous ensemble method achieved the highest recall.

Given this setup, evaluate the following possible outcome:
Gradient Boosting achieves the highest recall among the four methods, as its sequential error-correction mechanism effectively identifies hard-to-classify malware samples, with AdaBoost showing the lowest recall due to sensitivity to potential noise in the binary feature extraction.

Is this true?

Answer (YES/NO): YES